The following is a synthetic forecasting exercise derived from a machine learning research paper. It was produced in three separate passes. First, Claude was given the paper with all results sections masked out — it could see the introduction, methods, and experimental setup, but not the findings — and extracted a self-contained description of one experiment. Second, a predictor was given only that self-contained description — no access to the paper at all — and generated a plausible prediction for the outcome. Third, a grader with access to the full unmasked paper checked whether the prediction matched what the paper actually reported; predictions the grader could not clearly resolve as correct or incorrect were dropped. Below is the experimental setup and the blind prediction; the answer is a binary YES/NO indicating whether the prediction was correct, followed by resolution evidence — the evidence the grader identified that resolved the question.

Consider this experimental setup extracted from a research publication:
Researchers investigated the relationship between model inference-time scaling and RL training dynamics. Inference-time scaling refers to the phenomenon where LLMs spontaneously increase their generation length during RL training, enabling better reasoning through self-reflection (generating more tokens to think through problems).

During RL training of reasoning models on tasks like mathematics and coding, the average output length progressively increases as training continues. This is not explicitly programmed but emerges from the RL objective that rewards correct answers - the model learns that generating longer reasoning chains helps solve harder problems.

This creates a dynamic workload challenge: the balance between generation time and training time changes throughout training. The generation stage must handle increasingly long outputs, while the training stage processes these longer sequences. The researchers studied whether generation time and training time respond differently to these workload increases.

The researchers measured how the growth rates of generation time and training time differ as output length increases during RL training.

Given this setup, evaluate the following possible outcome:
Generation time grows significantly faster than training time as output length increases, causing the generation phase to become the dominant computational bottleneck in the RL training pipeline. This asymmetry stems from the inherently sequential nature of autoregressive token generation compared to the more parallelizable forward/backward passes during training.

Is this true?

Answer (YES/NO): YES